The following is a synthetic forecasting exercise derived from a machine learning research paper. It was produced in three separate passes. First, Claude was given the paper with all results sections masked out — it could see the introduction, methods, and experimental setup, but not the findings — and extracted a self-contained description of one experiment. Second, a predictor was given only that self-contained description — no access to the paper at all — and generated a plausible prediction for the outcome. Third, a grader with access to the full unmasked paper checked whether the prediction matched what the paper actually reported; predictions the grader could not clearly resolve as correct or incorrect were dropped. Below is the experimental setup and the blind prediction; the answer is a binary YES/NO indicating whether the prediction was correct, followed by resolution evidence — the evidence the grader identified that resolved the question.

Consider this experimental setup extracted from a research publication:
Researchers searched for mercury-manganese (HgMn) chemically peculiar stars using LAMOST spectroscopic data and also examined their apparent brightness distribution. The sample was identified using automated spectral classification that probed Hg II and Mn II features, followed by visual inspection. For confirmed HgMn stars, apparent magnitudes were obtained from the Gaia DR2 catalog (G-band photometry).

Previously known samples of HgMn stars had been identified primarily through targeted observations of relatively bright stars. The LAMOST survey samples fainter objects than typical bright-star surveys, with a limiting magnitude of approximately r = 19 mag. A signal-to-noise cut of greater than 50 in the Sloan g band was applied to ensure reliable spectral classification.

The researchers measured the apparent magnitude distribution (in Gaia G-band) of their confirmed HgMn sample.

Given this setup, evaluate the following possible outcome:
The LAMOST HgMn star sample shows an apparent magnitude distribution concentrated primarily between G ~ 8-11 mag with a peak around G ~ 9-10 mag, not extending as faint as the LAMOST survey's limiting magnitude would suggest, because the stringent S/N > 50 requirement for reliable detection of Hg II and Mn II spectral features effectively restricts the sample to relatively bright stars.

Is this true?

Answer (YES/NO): NO